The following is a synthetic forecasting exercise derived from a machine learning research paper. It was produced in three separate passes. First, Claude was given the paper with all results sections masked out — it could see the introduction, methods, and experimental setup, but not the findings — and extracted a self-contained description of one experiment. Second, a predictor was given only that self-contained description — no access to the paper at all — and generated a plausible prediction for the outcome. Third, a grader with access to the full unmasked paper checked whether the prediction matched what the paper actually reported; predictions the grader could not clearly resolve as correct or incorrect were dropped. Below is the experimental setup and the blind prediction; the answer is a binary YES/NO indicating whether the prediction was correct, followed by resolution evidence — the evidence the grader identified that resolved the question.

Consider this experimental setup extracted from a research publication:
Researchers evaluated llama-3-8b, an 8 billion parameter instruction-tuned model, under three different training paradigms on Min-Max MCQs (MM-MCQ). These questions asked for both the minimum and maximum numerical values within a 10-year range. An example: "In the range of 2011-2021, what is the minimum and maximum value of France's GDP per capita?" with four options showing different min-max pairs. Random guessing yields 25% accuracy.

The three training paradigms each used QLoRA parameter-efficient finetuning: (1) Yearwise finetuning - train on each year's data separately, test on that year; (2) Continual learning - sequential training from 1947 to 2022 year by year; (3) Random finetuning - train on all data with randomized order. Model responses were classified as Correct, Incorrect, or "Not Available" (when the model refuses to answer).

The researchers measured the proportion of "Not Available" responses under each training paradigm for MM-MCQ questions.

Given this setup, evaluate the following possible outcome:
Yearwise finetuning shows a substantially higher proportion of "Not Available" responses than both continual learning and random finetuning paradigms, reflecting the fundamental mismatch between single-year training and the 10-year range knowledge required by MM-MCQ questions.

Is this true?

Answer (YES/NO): NO